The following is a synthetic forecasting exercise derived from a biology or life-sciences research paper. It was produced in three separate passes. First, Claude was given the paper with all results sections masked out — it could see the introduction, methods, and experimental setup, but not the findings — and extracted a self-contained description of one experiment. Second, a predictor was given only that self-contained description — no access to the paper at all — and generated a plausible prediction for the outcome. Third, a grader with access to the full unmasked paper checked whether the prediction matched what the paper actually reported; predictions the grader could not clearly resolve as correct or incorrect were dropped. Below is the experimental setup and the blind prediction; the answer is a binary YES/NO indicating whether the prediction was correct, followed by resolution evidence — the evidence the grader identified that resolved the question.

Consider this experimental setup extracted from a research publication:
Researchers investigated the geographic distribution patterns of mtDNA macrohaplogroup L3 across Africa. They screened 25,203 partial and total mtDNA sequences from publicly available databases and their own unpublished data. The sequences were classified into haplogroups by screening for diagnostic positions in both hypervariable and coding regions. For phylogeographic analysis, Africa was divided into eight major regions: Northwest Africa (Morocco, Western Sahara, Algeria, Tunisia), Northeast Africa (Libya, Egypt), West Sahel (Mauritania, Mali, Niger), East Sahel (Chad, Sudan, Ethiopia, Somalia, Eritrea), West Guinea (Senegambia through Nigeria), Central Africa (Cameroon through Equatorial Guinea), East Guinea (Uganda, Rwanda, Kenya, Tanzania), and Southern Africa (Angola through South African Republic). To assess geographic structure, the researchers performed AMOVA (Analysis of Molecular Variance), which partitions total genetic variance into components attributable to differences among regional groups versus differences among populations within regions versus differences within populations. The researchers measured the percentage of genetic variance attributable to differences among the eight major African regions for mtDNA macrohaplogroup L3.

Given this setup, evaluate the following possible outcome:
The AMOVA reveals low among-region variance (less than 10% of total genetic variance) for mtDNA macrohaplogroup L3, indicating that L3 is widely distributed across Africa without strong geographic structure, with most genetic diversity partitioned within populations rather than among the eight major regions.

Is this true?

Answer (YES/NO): YES